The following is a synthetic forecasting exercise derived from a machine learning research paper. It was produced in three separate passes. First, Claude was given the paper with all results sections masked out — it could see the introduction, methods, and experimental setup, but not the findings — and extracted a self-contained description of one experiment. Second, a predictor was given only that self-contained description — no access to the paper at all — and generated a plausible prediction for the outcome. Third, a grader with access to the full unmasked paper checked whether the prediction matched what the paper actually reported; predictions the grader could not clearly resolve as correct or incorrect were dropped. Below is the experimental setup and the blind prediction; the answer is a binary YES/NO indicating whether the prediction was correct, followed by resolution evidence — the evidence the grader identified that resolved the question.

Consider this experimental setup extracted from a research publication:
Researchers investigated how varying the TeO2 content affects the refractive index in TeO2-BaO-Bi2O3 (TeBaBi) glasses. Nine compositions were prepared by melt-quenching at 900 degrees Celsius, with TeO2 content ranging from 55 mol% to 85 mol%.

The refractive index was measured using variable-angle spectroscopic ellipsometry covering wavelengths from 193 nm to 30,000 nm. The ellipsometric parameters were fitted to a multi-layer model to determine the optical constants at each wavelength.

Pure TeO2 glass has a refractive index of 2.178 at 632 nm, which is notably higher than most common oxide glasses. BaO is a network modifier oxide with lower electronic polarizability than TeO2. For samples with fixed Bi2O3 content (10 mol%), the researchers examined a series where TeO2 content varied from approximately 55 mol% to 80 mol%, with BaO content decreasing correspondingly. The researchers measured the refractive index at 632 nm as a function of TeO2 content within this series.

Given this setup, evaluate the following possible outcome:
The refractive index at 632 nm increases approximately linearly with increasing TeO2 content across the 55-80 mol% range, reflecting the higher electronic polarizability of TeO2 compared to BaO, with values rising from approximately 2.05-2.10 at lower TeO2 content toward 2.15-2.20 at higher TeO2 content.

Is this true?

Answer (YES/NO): NO